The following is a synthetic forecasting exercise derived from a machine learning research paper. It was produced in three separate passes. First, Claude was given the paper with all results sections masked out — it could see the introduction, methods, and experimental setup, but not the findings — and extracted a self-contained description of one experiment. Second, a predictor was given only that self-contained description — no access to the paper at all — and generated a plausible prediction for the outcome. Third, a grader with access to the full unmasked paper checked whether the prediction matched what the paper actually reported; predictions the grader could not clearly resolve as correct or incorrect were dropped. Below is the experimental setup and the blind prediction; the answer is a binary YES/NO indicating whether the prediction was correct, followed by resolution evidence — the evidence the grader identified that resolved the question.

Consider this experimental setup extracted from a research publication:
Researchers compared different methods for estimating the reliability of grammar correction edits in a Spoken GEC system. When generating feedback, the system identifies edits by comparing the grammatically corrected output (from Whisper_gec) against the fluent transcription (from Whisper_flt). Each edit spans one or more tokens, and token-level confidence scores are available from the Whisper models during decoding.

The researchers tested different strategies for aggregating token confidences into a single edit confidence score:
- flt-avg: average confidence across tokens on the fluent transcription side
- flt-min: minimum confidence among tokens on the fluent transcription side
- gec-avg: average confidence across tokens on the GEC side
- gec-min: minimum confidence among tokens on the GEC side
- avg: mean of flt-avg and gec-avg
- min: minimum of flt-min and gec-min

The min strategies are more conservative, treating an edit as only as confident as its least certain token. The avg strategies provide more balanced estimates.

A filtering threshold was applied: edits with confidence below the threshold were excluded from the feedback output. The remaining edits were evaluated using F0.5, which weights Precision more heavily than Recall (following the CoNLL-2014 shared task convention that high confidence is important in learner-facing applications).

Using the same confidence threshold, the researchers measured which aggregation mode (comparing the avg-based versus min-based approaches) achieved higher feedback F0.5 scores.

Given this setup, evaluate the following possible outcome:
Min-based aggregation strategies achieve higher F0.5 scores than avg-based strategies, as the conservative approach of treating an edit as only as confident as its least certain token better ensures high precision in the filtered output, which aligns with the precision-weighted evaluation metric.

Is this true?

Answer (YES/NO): NO